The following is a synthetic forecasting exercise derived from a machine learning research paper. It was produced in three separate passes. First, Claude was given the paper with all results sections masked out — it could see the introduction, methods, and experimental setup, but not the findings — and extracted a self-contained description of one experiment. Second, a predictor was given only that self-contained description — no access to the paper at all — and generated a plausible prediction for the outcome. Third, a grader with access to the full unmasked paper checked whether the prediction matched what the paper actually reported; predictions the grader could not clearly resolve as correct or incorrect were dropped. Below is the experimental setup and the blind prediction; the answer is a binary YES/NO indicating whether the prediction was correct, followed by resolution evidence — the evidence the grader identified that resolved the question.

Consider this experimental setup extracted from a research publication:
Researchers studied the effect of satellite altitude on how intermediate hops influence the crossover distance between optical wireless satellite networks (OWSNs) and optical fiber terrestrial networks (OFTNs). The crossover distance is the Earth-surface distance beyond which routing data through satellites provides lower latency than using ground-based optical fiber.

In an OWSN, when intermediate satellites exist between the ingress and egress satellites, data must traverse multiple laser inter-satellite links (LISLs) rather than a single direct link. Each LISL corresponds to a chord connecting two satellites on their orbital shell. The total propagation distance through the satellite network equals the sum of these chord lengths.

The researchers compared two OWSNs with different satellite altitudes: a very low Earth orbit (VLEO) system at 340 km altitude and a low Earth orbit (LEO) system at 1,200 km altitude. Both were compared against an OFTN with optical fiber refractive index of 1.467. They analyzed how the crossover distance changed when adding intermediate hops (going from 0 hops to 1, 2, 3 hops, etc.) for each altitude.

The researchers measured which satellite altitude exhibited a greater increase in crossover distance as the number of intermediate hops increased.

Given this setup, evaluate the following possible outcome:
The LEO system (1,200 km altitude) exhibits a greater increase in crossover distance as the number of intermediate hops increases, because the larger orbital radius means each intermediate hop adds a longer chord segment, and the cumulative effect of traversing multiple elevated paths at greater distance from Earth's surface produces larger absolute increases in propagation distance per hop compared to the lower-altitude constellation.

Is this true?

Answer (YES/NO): YES